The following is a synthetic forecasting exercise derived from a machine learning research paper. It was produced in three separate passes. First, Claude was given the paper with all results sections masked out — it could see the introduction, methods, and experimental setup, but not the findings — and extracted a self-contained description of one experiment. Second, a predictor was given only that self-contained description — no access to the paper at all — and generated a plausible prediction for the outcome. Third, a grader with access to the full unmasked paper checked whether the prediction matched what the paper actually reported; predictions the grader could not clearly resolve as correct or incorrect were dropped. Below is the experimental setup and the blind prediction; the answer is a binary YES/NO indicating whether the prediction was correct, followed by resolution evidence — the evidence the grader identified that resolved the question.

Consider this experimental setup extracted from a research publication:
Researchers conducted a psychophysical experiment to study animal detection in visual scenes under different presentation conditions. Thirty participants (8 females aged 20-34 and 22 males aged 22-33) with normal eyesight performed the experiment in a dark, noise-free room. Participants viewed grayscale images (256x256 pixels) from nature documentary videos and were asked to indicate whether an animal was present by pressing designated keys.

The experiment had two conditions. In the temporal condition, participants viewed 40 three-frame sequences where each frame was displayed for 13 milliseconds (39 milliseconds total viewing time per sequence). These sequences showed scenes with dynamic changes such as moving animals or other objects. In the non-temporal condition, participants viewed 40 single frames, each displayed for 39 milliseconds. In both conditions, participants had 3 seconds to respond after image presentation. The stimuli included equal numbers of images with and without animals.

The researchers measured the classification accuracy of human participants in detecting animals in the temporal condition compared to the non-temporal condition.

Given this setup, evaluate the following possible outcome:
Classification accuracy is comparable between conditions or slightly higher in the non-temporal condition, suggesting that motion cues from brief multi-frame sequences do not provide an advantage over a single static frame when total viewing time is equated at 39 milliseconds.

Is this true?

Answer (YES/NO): NO